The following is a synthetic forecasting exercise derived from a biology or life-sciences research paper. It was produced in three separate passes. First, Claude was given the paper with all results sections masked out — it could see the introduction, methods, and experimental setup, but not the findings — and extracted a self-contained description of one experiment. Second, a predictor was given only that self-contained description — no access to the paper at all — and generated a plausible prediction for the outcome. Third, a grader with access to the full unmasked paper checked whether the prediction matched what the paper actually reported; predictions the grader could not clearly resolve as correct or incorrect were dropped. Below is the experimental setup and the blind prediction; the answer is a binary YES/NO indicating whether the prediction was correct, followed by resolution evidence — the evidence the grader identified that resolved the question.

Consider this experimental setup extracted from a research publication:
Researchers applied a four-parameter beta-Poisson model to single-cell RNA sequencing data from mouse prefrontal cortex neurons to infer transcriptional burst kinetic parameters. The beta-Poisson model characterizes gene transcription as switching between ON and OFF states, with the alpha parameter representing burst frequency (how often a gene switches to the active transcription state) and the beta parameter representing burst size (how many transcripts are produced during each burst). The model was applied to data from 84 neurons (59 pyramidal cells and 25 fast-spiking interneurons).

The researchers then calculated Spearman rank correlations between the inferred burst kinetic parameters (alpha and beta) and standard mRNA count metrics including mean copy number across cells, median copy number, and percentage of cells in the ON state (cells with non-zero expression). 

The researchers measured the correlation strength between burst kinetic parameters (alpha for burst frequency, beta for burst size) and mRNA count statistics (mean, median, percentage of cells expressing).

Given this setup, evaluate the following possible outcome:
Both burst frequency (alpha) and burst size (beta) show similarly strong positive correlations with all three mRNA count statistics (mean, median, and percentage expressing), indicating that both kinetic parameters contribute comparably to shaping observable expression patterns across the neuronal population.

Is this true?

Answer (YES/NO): NO